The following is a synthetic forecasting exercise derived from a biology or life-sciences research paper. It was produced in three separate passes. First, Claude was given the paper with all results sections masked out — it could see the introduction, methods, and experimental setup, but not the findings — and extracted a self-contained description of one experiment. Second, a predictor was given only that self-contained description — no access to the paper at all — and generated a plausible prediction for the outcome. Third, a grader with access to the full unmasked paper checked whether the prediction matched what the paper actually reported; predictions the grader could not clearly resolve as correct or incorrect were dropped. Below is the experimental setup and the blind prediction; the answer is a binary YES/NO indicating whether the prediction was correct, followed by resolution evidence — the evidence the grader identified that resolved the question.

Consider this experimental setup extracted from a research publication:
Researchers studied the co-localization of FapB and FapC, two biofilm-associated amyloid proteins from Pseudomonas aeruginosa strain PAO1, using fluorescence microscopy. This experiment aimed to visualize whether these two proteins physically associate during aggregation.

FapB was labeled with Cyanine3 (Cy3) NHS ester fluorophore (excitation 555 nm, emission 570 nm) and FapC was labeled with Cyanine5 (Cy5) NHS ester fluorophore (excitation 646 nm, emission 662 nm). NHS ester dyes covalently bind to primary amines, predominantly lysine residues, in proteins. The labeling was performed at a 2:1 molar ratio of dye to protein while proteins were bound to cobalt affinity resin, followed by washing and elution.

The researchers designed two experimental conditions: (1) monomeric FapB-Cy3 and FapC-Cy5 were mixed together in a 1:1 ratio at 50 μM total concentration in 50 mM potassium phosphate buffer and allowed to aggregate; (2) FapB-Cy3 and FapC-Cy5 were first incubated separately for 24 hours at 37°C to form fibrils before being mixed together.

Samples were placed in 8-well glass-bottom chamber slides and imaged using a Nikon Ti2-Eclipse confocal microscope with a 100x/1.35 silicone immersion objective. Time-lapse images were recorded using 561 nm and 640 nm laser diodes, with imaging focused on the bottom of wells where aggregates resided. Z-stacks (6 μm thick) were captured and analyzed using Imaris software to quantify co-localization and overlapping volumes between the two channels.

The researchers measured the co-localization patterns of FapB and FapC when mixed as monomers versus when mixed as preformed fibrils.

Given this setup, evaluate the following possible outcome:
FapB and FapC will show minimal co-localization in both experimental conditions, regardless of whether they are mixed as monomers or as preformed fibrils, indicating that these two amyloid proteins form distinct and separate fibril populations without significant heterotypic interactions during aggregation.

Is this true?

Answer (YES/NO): NO